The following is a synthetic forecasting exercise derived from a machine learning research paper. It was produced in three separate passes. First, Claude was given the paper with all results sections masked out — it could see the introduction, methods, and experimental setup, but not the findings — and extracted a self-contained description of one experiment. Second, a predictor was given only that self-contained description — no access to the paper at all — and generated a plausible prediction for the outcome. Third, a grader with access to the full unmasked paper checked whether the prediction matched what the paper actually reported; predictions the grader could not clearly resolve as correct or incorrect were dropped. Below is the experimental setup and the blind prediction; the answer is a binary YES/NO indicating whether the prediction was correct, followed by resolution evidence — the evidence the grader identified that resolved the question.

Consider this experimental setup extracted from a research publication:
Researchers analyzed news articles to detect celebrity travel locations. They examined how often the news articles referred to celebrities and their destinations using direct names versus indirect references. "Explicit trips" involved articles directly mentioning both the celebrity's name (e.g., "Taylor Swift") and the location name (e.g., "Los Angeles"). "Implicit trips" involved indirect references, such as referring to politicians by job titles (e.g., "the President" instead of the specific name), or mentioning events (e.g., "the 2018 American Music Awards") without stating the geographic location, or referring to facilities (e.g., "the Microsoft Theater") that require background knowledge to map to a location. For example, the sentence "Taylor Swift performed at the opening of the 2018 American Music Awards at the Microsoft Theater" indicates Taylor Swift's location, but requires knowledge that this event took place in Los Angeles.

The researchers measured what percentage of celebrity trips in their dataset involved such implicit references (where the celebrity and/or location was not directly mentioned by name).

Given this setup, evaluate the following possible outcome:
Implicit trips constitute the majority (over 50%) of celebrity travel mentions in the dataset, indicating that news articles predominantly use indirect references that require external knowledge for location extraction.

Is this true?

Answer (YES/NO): NO